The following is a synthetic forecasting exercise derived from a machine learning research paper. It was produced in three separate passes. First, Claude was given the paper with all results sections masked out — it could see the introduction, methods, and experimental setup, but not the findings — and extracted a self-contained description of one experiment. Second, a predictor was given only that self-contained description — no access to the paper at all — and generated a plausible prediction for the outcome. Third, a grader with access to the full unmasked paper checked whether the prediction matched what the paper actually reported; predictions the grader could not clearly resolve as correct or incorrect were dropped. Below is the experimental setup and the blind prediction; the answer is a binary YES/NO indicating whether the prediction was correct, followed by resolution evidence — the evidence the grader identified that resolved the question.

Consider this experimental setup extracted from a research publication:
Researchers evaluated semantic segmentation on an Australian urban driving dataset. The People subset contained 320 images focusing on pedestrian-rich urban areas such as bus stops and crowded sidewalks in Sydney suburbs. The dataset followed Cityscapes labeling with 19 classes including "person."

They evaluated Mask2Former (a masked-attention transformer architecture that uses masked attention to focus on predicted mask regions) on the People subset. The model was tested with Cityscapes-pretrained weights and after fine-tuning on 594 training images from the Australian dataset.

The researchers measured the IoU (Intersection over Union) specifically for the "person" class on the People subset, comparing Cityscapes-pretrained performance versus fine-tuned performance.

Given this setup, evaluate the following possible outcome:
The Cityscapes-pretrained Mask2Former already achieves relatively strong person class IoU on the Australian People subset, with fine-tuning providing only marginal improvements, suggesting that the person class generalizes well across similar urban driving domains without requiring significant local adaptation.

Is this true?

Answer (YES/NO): YES